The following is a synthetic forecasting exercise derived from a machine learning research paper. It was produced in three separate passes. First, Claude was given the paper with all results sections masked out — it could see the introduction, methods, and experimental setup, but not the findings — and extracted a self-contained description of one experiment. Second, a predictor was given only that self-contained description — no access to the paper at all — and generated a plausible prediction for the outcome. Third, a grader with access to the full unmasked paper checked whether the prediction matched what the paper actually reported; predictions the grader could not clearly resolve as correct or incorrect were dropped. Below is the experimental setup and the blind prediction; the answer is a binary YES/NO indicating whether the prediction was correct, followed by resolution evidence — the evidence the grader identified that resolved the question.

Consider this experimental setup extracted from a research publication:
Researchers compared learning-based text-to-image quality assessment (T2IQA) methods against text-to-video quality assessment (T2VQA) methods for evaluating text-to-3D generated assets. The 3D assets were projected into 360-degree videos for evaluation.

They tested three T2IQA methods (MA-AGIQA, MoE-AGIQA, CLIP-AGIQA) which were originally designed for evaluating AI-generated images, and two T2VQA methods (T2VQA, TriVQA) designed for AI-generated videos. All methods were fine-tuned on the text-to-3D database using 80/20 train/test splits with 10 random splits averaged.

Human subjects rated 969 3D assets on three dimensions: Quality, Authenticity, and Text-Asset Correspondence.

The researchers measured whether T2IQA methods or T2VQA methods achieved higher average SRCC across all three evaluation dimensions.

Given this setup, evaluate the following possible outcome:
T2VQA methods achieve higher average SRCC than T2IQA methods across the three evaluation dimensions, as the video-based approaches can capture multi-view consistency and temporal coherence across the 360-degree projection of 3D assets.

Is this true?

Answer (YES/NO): NO